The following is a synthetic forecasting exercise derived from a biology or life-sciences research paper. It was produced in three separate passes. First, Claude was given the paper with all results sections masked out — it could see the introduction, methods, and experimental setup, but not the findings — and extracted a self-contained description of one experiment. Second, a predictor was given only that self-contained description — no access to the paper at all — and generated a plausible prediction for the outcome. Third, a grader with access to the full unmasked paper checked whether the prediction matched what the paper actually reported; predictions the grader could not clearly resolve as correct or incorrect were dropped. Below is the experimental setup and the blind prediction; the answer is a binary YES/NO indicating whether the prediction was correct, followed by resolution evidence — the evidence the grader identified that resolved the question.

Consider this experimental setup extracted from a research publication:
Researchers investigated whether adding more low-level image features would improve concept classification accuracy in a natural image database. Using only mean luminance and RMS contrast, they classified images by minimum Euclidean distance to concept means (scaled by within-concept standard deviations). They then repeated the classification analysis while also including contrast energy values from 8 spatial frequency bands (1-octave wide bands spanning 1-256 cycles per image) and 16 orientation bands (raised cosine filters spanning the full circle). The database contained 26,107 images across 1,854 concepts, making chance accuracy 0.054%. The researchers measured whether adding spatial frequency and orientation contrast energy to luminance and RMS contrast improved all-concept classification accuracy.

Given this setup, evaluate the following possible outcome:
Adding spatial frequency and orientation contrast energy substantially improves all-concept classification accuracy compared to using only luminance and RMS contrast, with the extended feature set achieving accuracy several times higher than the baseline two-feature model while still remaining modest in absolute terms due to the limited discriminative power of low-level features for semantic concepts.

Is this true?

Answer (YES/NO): YES